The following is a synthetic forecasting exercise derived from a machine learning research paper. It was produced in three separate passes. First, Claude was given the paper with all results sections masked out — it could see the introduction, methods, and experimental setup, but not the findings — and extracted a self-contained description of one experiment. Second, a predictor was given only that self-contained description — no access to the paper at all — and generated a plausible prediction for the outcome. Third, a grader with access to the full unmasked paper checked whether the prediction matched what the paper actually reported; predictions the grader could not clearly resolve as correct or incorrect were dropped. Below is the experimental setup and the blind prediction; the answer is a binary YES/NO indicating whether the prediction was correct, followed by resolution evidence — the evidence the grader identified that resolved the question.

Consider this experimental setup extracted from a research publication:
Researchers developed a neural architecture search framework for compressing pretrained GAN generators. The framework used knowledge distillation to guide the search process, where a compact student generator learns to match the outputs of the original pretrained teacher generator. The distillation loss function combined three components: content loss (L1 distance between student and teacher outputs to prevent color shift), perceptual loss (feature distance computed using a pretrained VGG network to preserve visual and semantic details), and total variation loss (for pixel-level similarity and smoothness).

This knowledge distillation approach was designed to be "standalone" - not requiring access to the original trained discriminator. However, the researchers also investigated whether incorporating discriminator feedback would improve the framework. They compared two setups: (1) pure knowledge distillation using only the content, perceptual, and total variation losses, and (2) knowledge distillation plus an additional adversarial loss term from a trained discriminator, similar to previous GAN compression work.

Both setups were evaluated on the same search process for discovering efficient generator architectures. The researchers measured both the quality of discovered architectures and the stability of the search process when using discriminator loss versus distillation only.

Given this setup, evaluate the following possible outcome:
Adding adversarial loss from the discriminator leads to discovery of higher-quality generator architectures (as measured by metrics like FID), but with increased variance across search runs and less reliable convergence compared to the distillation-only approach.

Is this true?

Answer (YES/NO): NO